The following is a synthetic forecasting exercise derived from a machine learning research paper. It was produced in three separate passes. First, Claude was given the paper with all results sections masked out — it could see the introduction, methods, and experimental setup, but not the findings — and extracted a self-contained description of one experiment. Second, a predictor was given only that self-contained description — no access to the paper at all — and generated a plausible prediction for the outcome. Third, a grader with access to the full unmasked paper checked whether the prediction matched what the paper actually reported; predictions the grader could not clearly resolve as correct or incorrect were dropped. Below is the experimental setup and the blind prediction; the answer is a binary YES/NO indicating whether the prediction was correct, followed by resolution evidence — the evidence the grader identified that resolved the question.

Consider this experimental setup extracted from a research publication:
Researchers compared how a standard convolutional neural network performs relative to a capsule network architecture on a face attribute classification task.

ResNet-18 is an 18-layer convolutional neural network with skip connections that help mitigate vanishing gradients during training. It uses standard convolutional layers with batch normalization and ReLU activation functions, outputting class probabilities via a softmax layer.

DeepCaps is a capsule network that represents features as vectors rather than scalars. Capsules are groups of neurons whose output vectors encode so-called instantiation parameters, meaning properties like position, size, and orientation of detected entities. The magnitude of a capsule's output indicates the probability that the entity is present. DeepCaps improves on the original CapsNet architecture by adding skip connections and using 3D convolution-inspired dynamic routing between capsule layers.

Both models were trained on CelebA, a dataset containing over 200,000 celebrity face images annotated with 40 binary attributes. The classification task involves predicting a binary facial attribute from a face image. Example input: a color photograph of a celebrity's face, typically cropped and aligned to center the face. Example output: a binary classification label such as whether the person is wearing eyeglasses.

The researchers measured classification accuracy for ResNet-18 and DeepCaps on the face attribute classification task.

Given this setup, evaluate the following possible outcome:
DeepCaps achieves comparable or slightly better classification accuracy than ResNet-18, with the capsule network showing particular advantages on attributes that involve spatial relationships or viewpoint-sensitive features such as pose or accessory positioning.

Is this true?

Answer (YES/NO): NO